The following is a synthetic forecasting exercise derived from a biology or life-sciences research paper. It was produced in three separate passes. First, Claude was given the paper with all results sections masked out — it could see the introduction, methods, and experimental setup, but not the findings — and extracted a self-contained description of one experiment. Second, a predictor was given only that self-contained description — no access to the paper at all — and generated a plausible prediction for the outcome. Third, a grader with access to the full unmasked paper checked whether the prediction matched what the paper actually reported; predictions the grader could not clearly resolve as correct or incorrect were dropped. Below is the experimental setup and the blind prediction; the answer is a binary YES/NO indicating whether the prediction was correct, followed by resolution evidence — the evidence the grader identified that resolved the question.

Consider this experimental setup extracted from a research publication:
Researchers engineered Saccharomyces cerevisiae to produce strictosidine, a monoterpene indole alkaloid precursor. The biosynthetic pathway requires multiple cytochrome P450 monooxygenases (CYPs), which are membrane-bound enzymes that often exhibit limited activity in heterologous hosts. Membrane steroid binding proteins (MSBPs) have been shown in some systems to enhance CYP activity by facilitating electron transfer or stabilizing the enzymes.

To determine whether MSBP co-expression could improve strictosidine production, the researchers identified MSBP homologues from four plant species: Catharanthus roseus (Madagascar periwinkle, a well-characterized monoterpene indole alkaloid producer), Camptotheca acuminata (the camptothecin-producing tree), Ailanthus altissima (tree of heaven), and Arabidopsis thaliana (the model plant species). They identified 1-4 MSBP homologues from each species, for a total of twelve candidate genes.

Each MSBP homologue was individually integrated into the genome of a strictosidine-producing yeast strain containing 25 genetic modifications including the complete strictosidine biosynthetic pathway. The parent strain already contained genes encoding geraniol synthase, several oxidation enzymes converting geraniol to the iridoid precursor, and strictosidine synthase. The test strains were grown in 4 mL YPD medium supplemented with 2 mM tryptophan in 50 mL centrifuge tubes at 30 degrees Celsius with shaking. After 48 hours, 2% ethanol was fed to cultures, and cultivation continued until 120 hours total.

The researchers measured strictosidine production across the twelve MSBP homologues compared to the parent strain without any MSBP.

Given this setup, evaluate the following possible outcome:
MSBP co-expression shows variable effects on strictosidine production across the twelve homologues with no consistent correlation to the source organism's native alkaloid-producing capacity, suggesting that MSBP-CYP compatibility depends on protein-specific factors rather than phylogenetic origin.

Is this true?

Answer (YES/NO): YES